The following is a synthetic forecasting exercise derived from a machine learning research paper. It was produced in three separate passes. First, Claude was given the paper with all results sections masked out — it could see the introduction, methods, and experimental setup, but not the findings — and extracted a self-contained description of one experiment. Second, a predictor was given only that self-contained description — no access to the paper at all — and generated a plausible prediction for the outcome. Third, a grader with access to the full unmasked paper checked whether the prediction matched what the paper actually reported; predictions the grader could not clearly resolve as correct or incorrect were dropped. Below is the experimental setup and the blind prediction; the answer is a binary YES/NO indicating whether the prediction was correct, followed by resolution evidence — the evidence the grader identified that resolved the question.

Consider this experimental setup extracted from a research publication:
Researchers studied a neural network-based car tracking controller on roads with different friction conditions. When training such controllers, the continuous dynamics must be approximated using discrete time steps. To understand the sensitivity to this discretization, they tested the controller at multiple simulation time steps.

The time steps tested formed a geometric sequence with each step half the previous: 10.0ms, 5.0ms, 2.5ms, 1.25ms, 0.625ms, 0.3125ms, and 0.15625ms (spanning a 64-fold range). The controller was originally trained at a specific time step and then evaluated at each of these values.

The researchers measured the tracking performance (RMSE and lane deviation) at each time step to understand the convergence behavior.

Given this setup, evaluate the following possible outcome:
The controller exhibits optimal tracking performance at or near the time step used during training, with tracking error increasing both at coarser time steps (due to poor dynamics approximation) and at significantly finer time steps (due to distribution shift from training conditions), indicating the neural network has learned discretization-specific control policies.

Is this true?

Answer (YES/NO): NO